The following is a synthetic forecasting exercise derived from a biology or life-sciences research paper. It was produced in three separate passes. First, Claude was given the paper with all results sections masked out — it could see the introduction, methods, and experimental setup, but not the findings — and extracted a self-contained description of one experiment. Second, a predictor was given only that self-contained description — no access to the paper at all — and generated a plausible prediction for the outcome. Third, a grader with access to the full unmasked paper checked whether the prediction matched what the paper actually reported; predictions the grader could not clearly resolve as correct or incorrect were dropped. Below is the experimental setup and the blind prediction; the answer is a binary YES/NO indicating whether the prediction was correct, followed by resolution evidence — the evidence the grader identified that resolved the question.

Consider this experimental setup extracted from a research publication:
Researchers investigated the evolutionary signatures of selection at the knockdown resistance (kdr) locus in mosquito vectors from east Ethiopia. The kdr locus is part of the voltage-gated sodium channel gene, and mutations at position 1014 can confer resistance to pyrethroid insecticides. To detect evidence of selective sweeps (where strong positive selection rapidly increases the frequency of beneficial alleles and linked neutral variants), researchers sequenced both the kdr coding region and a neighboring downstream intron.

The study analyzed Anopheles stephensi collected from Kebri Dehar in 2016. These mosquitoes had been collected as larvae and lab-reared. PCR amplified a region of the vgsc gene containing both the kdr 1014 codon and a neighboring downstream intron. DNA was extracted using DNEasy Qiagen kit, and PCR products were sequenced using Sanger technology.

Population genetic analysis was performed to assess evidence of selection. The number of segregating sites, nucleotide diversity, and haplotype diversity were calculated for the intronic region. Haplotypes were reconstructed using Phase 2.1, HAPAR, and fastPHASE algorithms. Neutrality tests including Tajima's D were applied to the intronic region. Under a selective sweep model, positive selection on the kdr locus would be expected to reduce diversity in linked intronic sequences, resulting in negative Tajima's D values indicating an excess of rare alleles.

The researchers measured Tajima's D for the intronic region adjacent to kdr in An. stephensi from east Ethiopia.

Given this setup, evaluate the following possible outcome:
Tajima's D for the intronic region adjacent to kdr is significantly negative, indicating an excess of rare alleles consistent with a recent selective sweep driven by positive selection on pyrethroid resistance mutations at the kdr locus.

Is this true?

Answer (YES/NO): NO